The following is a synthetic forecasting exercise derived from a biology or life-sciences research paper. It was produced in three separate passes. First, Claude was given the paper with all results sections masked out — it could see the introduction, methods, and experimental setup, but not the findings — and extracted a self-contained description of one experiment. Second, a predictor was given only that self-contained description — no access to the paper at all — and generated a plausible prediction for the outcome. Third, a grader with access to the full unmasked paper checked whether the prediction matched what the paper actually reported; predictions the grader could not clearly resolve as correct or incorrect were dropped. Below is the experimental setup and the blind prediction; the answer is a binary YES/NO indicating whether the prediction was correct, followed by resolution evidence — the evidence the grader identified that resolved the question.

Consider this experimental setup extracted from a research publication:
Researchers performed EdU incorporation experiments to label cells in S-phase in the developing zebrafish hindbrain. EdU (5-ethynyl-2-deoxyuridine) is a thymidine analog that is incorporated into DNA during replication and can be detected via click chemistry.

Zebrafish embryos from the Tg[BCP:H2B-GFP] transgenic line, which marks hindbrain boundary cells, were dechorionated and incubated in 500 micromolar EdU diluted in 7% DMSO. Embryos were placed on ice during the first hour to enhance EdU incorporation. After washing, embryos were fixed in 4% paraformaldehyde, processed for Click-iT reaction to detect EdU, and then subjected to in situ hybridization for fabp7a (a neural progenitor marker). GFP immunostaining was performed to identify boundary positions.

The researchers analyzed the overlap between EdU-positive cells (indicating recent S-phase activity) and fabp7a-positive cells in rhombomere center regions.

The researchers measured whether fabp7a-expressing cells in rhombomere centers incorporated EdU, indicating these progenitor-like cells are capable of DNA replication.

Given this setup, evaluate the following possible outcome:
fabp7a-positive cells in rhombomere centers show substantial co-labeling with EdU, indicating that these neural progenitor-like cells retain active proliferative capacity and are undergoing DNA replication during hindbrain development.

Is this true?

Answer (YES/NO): NO